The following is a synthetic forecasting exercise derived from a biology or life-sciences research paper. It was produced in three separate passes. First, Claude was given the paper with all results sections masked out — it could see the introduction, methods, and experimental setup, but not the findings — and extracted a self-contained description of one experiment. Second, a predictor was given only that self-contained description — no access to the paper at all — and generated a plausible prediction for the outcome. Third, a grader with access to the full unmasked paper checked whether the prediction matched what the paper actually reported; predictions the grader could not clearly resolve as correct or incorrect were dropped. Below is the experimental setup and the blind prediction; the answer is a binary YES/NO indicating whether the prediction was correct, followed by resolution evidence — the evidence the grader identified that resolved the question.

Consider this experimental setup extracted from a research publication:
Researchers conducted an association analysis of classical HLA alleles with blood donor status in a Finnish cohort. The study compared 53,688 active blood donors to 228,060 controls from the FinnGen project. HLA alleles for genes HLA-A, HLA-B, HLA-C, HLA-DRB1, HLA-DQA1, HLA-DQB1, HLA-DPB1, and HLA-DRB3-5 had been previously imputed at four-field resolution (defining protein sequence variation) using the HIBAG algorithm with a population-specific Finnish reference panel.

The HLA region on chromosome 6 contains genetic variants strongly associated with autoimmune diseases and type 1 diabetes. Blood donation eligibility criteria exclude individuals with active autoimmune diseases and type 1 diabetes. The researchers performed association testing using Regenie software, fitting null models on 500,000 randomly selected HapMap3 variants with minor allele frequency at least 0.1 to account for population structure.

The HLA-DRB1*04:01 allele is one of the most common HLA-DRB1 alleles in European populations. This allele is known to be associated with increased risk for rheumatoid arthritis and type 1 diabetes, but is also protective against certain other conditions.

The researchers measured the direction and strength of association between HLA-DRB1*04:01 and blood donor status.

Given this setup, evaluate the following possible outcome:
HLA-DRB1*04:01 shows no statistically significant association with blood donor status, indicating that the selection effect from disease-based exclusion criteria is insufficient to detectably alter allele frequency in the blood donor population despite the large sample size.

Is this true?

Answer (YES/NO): NO